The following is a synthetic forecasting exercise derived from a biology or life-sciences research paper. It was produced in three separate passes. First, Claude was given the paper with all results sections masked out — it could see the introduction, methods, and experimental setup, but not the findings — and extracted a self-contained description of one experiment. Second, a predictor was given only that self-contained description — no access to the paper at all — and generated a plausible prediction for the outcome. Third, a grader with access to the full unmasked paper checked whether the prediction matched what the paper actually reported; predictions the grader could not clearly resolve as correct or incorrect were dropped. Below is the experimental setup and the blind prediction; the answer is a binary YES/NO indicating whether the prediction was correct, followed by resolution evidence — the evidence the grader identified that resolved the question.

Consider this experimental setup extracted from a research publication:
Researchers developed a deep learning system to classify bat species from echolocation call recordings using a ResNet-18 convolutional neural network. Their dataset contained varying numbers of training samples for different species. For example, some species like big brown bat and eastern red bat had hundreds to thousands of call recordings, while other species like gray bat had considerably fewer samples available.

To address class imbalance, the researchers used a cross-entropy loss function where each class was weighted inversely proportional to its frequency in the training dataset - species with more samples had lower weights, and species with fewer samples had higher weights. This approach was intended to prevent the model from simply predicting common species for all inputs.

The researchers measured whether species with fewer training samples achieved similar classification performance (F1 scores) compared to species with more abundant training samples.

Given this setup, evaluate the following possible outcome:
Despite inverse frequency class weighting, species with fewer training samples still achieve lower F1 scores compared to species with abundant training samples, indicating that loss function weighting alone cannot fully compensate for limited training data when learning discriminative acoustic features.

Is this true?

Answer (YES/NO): YES